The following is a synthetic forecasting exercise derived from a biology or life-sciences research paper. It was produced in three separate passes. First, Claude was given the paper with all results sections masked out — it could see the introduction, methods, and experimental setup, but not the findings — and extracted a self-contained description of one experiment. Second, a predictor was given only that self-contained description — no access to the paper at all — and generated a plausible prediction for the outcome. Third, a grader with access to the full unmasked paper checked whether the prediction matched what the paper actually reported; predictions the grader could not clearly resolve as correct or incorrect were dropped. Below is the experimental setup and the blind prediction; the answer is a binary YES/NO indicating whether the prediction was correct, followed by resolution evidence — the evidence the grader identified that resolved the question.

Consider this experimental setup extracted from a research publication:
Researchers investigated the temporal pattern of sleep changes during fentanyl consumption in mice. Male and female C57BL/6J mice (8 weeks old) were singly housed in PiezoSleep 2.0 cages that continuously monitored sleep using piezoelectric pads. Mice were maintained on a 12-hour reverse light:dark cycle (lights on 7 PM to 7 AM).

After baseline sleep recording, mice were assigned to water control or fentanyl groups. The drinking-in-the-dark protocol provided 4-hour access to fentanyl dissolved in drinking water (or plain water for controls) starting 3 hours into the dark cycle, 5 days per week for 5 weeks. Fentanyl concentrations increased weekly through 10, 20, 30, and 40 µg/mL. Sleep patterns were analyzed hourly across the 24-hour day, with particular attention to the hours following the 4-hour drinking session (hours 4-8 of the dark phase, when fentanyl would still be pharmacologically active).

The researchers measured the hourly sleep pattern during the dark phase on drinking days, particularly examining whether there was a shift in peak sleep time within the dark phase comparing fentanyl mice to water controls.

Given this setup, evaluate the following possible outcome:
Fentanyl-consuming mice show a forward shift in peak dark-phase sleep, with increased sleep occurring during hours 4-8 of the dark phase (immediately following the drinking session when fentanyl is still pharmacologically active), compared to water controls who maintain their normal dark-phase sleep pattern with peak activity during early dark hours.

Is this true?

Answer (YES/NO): NO